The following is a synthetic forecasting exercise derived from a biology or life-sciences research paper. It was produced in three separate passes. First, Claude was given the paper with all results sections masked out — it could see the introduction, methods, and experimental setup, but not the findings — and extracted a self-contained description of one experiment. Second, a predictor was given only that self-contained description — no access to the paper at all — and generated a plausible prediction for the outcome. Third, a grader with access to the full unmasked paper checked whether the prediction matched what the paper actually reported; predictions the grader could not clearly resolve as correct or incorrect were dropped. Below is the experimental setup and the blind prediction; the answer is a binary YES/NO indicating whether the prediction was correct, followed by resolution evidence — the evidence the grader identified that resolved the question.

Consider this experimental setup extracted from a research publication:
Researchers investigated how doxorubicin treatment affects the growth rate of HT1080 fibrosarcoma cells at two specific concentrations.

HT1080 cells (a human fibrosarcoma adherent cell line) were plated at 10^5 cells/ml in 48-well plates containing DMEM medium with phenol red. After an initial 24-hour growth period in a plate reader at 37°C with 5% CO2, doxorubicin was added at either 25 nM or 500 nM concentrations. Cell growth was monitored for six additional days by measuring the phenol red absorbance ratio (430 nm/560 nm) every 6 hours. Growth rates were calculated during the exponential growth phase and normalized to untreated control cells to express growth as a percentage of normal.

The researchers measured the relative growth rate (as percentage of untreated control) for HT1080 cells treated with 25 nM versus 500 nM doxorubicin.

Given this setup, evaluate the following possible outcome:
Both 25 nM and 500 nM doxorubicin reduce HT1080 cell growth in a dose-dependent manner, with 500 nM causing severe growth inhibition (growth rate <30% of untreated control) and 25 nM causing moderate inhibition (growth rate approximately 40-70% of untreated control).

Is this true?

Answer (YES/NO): NO